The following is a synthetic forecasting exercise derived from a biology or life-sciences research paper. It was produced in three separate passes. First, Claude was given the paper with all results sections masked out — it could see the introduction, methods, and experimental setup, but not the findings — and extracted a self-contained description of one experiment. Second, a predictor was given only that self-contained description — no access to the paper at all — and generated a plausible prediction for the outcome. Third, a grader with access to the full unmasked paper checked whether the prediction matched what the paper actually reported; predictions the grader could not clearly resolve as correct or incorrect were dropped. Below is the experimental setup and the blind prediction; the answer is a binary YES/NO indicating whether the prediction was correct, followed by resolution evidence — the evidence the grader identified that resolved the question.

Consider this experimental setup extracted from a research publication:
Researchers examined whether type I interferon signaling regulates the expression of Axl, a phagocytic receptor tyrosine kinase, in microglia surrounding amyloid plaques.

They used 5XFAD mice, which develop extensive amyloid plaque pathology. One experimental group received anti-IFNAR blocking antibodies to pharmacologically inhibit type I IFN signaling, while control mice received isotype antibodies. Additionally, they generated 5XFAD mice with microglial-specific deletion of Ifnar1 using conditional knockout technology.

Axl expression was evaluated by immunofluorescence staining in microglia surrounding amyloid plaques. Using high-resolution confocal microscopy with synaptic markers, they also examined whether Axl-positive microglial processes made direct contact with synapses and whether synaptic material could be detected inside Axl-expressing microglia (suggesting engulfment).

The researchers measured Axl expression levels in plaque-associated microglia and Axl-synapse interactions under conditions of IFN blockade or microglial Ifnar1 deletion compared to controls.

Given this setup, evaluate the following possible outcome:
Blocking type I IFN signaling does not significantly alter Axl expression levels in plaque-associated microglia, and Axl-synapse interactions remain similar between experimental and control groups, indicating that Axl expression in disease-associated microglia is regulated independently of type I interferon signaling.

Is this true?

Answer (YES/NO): NO